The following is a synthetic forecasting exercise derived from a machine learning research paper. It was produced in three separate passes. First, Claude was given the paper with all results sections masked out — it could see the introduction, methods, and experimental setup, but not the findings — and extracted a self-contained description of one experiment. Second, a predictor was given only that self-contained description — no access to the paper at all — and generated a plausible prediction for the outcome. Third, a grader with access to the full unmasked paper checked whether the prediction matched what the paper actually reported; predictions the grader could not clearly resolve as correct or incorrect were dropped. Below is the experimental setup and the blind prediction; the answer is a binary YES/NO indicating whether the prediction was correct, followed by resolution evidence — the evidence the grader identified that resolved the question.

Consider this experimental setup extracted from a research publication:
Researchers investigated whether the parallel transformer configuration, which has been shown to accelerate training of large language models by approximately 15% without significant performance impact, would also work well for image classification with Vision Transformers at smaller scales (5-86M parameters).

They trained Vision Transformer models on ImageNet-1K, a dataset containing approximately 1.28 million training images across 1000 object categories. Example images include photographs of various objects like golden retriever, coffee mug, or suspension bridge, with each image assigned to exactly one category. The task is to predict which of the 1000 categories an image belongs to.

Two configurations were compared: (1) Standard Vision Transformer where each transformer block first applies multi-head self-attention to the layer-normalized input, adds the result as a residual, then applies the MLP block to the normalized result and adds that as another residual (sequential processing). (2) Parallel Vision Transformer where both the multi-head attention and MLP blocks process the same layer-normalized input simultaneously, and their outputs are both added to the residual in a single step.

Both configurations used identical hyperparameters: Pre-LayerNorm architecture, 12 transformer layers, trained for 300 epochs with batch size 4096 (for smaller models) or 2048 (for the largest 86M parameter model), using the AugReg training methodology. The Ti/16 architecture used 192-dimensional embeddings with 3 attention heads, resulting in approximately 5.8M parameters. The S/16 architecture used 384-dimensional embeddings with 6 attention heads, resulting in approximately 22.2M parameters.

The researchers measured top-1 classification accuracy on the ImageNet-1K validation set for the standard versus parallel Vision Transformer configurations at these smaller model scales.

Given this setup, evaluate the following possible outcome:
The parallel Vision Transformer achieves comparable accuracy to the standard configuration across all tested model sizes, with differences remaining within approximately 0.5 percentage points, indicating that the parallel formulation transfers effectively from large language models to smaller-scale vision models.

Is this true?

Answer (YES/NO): NO